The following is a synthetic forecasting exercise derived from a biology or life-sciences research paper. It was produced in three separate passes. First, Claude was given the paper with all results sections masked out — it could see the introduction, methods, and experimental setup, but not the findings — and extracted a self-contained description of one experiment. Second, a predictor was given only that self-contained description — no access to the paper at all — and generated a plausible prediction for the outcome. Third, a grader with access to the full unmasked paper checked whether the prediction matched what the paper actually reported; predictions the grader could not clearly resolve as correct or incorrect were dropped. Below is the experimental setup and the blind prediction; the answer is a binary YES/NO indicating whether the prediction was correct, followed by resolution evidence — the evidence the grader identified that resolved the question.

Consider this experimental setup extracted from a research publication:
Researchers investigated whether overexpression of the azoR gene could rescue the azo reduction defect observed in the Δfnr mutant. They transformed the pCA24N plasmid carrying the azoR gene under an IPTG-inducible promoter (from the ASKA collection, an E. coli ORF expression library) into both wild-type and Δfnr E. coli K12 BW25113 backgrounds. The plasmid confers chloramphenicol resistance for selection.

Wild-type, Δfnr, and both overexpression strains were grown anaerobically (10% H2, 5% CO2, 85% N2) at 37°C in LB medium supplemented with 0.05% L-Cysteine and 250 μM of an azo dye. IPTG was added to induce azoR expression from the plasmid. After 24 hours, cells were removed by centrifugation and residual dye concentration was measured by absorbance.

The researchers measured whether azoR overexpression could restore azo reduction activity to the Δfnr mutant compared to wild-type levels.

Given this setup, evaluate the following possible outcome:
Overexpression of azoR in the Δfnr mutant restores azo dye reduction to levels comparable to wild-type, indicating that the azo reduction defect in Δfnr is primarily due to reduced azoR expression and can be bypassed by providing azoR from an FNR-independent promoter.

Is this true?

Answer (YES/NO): NO